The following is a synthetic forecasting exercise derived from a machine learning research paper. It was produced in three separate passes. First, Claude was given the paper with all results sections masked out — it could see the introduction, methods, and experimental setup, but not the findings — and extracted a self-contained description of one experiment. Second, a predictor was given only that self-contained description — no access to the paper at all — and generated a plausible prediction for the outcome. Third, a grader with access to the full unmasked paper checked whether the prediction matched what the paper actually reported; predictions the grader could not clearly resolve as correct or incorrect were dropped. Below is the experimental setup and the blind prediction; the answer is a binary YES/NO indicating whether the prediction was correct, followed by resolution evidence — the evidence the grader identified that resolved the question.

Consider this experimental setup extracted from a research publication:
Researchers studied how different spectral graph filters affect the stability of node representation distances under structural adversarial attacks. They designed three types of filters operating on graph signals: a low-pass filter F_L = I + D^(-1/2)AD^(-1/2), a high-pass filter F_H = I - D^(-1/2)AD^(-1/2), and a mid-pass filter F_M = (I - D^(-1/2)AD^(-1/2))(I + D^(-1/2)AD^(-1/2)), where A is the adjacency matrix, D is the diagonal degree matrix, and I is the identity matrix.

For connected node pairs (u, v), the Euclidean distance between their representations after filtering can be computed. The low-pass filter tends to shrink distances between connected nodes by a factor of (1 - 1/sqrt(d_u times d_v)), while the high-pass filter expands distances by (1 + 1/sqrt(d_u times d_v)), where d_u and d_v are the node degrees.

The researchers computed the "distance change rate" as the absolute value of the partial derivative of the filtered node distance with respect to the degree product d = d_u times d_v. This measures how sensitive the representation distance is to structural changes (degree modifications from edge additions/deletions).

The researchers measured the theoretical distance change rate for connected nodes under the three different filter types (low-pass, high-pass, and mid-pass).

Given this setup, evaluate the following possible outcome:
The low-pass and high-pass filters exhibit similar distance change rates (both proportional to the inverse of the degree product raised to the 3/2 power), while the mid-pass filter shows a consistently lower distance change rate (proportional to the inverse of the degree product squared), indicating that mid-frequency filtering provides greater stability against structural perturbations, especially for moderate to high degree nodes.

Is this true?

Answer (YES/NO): NO